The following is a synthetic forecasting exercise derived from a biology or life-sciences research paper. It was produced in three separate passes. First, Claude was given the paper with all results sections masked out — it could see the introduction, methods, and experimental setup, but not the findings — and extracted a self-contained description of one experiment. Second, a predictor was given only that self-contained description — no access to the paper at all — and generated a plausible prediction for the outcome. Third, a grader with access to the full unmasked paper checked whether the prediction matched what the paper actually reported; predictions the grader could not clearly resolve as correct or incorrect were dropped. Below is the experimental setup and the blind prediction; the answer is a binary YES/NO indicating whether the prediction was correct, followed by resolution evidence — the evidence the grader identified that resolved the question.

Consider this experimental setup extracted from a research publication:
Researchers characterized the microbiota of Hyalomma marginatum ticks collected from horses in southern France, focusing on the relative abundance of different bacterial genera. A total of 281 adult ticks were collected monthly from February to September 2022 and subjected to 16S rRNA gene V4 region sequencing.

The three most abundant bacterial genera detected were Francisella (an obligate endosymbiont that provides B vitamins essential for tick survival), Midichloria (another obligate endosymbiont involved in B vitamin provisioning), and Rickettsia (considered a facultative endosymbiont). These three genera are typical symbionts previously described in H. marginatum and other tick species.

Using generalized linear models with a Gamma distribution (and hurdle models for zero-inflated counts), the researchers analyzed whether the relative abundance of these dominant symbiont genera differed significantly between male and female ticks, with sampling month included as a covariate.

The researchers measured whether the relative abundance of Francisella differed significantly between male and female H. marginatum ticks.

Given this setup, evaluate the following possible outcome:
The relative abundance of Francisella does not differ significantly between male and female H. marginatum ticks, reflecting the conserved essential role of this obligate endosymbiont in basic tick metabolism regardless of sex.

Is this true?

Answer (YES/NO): NO